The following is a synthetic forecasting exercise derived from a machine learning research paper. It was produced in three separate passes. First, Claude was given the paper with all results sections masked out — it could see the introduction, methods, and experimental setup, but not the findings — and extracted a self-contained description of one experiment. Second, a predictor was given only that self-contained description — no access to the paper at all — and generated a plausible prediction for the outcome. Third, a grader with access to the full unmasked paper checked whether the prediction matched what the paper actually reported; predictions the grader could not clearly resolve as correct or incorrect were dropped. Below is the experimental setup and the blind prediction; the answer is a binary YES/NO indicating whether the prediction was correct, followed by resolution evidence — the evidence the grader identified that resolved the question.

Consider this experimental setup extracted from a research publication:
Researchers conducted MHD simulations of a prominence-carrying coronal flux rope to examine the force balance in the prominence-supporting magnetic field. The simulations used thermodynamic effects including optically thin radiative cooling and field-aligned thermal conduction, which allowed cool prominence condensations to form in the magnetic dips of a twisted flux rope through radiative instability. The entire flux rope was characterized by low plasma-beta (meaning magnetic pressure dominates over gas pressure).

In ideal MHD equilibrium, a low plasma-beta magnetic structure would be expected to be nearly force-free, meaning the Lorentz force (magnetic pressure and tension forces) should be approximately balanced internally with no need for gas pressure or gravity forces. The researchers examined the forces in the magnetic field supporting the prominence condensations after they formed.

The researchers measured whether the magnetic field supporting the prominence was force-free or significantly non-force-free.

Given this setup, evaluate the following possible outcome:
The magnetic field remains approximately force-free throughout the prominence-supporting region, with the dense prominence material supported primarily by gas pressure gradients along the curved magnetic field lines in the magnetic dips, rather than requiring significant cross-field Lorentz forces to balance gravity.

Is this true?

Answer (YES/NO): NO